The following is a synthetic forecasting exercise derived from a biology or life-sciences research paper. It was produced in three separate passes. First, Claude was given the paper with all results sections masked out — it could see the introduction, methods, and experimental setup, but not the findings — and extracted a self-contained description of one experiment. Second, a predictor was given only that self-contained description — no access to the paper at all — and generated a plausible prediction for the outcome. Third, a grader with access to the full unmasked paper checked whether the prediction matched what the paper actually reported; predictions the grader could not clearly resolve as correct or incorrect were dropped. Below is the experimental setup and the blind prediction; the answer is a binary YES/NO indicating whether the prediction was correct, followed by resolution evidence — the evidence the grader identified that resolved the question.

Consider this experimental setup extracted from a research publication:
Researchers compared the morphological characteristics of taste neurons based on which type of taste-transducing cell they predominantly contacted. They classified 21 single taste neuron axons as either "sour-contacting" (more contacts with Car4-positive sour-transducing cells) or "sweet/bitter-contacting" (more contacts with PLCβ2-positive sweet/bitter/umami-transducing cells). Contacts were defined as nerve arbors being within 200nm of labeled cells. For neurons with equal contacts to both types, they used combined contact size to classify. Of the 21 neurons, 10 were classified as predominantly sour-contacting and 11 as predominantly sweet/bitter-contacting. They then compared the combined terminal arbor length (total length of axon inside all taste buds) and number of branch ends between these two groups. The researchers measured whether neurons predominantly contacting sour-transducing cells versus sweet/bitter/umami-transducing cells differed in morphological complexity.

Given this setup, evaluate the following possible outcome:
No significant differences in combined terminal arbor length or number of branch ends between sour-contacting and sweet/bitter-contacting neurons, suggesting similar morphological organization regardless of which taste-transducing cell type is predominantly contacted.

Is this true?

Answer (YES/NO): NO